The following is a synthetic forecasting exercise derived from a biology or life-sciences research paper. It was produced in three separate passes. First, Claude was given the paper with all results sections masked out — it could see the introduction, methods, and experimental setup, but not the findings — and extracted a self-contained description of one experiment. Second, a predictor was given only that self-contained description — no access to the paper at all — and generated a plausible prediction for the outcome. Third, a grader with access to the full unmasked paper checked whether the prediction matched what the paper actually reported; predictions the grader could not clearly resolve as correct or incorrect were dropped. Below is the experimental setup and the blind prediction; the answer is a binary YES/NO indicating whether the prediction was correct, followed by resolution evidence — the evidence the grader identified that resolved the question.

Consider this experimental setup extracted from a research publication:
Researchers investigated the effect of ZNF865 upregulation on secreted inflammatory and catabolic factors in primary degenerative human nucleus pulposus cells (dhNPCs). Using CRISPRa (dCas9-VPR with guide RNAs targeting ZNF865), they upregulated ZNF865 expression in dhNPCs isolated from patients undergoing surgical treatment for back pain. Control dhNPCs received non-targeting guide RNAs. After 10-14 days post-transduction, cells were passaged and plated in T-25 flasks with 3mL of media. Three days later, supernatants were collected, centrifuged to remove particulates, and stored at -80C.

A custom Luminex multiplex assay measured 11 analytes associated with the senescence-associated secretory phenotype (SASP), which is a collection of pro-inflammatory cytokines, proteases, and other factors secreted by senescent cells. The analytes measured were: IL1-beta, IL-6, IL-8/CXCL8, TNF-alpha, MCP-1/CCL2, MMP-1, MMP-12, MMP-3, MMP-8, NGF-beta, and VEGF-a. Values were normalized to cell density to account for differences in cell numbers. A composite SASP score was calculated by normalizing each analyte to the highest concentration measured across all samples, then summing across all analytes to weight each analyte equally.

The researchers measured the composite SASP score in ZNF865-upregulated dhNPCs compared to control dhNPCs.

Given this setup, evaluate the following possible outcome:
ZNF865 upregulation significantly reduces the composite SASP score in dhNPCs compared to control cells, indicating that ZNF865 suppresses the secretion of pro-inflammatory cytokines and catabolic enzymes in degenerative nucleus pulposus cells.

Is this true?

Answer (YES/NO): YES